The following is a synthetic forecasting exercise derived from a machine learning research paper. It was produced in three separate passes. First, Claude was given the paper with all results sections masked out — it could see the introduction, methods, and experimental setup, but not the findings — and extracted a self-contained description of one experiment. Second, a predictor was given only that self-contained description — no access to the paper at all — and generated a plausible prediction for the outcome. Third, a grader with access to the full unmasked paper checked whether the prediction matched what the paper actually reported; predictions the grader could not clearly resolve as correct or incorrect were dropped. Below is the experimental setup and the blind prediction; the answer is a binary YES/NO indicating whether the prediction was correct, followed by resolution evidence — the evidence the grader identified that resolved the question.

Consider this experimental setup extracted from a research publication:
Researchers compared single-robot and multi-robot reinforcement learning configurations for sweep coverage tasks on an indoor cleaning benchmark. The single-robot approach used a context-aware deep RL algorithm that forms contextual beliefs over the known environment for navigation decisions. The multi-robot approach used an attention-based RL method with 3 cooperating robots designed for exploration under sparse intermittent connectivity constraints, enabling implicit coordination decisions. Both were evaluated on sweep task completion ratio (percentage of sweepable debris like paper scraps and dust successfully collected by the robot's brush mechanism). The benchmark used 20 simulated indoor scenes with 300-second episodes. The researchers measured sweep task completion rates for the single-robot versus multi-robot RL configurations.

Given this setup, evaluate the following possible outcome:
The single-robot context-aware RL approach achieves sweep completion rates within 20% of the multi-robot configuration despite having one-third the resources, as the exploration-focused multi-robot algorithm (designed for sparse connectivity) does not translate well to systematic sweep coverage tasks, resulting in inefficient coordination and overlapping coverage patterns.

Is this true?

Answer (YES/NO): NO